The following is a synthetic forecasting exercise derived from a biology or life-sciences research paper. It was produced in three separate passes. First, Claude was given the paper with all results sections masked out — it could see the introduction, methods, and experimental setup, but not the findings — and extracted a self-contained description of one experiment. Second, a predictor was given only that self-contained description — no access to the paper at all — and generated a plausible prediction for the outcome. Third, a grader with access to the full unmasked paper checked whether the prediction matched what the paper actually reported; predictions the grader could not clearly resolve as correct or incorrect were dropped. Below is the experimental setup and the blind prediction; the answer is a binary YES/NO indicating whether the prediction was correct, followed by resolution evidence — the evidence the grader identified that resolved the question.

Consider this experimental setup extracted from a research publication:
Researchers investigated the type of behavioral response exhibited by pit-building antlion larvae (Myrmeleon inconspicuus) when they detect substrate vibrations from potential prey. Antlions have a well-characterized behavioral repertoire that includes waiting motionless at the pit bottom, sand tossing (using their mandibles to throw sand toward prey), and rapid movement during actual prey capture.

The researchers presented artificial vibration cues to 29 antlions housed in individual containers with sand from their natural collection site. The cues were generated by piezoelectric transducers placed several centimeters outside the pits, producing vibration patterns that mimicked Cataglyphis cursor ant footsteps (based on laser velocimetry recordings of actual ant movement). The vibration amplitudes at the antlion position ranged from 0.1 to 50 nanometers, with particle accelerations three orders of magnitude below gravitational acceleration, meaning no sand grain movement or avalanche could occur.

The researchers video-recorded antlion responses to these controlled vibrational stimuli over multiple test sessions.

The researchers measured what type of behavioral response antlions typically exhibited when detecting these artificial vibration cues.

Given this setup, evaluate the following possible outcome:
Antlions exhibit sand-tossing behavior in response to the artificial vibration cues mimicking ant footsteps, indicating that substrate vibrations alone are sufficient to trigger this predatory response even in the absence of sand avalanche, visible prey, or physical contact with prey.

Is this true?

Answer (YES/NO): YES